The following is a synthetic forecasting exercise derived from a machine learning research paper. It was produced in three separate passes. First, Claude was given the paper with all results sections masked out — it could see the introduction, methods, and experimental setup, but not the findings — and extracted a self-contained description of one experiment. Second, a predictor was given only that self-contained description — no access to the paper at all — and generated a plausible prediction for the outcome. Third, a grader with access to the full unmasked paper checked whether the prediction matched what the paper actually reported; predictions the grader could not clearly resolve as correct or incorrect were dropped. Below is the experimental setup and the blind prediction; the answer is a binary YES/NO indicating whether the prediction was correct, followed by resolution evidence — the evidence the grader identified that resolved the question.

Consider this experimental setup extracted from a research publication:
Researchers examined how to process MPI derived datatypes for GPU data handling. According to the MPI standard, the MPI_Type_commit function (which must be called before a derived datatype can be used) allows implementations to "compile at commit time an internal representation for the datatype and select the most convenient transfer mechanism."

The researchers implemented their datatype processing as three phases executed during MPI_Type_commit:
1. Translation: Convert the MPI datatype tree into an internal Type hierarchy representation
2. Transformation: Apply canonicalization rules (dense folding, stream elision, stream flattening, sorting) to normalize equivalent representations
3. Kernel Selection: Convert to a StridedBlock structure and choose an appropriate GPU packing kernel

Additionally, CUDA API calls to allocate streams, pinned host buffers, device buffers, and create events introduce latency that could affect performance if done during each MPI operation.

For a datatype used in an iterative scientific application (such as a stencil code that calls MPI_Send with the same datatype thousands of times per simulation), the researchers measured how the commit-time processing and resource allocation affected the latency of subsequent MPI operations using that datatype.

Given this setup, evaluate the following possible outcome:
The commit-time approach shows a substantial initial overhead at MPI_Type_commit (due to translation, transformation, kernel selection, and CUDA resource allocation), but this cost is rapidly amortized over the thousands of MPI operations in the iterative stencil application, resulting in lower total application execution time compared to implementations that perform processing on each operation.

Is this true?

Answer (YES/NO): NO